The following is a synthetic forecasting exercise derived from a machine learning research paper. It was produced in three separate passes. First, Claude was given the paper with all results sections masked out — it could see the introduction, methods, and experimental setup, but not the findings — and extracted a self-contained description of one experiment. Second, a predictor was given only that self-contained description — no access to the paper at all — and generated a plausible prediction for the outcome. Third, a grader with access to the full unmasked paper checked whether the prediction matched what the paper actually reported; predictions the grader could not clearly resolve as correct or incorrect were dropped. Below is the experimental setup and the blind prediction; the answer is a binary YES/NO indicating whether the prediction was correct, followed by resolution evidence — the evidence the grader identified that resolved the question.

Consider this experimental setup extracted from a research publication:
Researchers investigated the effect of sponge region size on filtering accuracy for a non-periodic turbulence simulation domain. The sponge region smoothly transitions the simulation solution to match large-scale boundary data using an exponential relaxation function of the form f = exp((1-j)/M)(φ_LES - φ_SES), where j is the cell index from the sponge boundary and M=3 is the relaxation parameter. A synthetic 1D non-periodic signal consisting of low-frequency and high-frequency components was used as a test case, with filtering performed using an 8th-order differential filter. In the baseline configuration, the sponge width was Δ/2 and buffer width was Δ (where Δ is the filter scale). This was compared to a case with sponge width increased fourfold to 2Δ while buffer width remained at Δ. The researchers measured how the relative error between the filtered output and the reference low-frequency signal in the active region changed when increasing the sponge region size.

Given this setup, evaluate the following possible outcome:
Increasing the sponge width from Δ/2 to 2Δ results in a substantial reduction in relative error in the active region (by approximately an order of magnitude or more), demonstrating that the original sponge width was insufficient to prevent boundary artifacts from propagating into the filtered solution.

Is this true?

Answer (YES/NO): NO